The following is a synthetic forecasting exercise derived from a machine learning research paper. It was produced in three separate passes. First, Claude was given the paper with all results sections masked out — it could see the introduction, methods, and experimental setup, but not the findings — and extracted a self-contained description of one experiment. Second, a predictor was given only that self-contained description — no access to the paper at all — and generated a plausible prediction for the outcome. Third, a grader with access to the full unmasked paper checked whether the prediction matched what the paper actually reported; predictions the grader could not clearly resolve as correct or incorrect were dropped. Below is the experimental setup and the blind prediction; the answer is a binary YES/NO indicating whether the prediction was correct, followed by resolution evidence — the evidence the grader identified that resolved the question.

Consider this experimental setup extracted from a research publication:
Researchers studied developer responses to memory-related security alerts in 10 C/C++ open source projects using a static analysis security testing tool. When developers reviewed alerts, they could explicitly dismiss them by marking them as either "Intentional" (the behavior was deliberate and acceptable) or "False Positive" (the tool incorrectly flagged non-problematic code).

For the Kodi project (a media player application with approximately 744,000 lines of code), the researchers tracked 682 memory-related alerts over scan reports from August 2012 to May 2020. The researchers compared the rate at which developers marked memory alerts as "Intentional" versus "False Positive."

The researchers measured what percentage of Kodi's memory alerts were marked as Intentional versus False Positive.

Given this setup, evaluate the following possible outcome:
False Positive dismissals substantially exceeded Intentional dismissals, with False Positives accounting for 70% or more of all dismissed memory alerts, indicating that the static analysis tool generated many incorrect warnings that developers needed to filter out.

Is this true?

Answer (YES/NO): NO